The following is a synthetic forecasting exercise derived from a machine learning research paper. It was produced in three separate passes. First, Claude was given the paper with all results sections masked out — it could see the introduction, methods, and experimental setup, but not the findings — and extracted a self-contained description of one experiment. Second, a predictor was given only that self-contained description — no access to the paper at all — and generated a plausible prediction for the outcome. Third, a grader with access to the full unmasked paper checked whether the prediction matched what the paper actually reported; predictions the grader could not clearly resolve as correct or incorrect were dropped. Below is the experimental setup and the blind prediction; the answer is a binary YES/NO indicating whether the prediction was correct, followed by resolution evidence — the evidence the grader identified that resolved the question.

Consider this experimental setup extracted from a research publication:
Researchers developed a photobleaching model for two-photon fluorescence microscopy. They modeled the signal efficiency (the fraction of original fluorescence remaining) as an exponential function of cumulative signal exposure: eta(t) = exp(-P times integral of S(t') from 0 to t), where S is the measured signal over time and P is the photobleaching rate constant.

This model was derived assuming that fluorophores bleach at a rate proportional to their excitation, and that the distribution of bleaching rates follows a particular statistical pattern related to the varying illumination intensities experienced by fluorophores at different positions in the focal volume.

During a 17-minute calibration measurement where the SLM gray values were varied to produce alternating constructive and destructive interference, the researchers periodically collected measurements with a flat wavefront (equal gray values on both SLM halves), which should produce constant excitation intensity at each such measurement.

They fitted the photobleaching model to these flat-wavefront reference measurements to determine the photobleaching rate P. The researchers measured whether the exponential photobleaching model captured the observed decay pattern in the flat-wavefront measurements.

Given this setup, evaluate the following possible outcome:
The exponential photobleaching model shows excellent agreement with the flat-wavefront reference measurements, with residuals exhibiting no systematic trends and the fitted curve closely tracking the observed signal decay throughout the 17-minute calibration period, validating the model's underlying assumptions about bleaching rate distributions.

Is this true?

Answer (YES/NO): YES